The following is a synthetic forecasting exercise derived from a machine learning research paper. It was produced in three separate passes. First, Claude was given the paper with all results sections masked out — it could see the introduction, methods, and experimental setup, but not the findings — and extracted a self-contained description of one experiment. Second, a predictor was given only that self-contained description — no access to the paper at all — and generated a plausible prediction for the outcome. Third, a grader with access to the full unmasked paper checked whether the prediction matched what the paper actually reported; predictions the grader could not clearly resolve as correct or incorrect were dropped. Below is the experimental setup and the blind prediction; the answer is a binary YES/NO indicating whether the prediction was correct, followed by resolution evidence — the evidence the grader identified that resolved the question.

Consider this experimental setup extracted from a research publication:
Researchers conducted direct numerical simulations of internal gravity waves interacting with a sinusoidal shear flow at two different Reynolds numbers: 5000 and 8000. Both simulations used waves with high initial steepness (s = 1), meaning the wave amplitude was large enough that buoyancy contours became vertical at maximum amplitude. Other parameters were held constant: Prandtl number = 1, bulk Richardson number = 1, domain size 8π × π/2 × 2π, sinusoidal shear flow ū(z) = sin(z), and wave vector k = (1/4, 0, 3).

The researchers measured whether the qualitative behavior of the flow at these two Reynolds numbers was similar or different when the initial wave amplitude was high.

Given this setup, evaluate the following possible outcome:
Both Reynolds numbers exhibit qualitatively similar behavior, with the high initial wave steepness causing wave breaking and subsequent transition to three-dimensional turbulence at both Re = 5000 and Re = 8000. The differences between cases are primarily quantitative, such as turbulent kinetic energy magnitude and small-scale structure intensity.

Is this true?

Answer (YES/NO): YES